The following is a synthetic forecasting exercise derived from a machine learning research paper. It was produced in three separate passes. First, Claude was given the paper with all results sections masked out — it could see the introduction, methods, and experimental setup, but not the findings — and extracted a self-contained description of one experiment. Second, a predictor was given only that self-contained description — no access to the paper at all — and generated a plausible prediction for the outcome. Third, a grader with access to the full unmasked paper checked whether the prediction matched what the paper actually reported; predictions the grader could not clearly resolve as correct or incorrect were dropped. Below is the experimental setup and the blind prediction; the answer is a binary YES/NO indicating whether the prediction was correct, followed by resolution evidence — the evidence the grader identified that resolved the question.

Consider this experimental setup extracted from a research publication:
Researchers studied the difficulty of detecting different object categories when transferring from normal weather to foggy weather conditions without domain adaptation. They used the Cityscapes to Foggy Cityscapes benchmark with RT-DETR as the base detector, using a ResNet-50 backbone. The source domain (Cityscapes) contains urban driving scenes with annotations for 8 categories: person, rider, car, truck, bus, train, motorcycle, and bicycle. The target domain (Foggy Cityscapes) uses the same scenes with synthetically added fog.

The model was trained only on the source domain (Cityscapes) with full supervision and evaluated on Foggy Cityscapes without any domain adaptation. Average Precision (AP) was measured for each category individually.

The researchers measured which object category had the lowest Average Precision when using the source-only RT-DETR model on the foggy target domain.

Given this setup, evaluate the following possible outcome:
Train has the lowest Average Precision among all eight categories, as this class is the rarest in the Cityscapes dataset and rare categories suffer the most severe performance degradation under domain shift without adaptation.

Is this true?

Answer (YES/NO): YES